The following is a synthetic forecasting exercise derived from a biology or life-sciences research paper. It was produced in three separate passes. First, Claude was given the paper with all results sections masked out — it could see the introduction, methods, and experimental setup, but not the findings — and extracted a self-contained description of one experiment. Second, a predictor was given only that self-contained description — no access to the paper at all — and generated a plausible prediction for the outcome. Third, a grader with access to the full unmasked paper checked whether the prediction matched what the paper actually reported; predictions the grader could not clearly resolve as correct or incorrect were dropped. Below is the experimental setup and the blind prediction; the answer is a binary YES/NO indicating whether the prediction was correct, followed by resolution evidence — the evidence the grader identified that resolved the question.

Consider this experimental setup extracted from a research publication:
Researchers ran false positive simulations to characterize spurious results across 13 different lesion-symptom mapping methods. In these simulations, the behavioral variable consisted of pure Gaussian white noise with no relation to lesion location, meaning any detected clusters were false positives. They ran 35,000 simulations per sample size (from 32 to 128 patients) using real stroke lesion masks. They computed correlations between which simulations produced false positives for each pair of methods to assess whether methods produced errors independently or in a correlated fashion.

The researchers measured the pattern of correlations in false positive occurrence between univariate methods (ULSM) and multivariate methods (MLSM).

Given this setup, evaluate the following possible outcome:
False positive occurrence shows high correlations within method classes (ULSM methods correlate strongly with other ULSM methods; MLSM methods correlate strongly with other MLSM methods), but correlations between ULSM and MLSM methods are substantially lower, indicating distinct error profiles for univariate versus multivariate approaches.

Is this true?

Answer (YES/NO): YES